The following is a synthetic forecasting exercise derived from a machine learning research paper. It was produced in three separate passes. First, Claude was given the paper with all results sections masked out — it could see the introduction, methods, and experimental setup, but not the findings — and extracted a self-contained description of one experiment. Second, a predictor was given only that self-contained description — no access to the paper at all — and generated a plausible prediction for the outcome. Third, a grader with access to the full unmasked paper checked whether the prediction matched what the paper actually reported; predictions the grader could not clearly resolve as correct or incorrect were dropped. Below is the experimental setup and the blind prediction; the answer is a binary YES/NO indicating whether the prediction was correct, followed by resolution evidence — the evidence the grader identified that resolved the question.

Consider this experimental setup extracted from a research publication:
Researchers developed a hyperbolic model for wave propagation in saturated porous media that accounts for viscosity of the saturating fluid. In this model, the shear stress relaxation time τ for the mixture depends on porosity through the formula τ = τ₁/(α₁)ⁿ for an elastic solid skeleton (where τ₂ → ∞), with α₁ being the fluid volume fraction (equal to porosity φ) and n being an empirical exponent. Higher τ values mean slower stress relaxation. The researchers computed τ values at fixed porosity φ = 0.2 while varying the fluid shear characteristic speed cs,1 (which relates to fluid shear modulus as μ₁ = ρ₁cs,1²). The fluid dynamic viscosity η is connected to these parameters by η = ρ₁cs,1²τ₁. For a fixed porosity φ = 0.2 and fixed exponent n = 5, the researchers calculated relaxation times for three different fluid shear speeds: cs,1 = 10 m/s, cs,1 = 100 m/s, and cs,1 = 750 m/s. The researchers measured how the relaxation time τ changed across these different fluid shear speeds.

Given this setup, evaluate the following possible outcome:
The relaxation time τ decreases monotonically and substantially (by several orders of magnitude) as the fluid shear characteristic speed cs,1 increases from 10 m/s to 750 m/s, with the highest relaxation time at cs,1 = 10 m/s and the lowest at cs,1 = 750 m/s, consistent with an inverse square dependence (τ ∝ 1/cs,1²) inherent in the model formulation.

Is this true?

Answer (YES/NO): YES